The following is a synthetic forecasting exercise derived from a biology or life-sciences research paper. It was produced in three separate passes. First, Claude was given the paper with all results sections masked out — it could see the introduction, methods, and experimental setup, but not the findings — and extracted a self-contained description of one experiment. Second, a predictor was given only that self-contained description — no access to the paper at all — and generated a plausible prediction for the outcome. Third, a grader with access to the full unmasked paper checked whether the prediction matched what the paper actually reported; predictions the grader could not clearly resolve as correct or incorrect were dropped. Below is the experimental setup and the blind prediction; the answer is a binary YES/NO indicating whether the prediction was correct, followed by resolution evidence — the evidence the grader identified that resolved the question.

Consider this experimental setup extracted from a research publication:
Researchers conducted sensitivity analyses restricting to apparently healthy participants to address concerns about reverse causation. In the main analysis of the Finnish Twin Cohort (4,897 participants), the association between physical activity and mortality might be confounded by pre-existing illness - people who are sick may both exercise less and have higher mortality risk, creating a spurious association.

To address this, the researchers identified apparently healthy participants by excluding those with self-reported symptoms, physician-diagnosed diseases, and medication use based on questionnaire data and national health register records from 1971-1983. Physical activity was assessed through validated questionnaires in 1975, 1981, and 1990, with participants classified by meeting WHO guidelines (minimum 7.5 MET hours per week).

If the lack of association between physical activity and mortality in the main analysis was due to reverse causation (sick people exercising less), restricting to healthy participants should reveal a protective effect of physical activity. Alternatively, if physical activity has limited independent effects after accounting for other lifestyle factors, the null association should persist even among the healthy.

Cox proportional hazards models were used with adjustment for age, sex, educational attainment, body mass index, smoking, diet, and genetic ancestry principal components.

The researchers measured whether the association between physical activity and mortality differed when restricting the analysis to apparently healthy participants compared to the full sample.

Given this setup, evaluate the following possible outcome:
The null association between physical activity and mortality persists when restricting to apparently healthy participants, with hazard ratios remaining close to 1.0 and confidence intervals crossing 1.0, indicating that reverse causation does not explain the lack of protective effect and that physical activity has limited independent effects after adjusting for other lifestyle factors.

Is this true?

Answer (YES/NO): YES